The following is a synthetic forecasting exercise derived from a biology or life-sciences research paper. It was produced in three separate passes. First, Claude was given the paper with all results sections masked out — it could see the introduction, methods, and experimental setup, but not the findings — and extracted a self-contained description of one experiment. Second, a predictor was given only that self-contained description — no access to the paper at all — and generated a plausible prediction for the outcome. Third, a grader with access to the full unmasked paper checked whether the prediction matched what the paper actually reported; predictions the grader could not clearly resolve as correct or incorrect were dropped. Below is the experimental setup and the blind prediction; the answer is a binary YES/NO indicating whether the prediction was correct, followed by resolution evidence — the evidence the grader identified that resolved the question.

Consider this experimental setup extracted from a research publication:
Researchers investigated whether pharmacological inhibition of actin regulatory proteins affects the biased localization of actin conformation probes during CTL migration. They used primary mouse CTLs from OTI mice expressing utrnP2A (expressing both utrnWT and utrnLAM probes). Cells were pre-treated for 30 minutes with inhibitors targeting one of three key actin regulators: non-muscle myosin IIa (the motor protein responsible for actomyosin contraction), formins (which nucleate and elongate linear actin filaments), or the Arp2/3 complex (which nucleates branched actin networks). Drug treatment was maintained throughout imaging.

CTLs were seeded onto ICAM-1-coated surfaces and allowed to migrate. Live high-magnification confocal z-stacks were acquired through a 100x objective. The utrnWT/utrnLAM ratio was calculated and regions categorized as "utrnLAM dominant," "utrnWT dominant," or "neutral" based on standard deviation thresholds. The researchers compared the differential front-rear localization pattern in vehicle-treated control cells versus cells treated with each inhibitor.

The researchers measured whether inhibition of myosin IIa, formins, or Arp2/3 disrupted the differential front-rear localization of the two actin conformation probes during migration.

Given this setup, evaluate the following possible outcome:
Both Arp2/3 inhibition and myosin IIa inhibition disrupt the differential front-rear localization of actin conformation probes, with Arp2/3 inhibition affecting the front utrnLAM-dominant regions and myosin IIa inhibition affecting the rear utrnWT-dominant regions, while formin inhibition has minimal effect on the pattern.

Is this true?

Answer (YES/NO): NO